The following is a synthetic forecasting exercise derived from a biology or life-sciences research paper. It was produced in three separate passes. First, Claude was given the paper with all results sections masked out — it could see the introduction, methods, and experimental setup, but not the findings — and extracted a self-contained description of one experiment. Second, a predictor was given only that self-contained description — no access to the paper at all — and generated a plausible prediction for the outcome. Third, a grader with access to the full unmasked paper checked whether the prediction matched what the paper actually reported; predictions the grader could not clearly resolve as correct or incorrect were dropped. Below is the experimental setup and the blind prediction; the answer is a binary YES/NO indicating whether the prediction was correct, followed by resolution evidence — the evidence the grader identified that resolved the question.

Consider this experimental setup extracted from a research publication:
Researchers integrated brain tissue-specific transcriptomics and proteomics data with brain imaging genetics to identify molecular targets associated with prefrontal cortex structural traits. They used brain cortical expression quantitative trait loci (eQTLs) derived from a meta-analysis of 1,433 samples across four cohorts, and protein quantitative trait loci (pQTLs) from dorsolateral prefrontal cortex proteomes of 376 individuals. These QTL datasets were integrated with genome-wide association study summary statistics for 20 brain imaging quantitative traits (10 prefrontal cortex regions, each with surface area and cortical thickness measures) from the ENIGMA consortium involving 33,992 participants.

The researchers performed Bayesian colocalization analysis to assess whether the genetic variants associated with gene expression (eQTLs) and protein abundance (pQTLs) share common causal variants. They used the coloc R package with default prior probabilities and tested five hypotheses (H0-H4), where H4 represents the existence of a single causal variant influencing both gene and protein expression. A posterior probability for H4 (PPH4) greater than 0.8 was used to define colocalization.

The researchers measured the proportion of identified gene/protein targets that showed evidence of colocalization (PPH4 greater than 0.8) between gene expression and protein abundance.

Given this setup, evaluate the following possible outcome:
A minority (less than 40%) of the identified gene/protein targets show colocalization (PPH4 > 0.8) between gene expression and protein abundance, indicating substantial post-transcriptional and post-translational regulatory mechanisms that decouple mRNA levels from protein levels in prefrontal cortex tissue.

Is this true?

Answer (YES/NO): NO